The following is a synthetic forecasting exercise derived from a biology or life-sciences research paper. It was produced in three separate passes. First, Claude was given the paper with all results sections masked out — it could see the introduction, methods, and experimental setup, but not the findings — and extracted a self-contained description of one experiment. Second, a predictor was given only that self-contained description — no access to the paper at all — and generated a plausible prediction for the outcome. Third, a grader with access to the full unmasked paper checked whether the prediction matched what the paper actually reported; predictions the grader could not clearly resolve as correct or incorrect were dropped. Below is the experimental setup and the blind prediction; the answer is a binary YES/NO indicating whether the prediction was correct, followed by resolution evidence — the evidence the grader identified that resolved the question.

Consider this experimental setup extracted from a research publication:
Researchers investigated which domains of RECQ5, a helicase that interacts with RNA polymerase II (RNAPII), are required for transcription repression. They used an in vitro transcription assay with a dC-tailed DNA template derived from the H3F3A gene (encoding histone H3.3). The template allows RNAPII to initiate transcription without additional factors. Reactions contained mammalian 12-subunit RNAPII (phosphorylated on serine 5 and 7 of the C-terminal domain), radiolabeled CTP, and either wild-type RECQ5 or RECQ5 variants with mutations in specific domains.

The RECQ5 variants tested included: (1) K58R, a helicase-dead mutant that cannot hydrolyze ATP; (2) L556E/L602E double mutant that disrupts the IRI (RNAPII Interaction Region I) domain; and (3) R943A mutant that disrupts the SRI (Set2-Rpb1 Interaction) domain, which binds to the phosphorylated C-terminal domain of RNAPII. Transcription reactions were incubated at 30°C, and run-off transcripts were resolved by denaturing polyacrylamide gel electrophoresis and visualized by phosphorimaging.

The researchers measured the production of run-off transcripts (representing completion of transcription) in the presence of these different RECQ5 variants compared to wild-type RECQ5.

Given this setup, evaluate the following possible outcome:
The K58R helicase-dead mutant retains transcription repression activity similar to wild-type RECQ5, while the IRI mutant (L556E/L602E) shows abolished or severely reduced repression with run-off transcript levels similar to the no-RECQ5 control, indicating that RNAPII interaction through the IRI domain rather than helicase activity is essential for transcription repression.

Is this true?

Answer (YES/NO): YES